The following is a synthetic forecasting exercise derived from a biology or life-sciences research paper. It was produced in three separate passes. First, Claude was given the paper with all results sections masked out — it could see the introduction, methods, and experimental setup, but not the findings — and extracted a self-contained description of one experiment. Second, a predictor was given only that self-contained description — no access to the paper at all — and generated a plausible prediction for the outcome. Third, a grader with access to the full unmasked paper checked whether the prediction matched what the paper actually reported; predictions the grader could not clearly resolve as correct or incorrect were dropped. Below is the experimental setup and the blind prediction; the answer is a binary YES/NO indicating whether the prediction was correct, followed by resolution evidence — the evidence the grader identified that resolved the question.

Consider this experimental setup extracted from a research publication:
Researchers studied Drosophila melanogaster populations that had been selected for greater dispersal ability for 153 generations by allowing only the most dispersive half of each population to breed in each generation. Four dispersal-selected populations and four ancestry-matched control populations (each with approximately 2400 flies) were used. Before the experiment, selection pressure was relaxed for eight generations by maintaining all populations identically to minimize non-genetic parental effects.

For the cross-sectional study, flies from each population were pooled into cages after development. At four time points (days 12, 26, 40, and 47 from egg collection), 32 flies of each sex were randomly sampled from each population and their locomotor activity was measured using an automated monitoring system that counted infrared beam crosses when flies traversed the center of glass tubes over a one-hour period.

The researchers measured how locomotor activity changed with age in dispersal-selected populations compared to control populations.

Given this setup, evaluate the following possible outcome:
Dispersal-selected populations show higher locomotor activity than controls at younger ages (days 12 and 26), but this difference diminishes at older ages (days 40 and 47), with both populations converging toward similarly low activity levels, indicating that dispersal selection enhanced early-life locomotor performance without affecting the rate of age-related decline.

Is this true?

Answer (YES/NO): NO